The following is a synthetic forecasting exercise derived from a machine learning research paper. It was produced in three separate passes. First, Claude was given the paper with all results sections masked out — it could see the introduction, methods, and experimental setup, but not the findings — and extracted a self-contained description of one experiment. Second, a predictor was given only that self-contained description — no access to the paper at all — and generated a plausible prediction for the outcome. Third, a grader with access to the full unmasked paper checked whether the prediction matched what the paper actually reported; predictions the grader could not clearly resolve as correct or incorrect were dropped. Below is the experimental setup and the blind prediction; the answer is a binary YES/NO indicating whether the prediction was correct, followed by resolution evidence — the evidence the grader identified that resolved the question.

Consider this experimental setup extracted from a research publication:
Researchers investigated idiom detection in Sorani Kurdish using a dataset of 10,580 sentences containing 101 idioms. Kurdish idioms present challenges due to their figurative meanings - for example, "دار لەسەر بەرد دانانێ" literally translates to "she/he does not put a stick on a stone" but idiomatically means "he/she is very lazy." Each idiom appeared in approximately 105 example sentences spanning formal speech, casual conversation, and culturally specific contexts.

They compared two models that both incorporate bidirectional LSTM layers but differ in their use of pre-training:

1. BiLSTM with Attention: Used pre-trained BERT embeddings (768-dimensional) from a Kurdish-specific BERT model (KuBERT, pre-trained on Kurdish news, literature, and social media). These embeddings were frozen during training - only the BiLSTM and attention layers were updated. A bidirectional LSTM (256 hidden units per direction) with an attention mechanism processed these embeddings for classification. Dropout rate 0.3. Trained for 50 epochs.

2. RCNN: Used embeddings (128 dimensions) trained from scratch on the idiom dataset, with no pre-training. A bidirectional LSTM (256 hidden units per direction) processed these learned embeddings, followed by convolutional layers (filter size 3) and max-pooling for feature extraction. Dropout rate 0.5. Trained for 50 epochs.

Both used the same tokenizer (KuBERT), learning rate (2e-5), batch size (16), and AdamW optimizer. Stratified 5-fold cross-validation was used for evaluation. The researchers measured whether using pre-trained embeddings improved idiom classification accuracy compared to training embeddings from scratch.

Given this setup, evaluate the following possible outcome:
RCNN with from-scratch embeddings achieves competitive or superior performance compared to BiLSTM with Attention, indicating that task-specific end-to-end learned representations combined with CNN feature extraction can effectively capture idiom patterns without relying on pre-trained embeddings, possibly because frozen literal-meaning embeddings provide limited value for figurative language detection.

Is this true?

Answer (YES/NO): YES